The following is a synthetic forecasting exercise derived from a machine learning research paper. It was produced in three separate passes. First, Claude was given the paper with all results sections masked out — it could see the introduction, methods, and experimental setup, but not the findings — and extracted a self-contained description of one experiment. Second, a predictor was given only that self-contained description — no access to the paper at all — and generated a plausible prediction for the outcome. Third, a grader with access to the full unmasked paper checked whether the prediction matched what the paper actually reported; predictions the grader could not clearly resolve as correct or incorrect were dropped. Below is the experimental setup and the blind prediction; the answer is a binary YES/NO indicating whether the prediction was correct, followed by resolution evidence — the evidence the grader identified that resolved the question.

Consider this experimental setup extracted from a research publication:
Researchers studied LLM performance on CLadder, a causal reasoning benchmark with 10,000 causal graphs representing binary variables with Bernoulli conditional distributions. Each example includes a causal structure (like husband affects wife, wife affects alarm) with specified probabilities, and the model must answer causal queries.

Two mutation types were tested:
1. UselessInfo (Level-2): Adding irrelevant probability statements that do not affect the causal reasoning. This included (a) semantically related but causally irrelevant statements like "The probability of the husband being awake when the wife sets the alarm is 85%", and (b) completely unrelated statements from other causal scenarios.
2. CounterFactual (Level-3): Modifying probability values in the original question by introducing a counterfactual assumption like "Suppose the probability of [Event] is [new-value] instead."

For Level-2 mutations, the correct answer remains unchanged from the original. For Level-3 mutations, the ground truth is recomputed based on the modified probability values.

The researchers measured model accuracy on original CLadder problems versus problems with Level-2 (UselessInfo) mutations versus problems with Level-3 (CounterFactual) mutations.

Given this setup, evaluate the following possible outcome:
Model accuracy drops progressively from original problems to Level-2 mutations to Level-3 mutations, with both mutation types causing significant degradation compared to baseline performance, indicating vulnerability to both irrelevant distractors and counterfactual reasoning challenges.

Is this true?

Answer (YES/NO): NO